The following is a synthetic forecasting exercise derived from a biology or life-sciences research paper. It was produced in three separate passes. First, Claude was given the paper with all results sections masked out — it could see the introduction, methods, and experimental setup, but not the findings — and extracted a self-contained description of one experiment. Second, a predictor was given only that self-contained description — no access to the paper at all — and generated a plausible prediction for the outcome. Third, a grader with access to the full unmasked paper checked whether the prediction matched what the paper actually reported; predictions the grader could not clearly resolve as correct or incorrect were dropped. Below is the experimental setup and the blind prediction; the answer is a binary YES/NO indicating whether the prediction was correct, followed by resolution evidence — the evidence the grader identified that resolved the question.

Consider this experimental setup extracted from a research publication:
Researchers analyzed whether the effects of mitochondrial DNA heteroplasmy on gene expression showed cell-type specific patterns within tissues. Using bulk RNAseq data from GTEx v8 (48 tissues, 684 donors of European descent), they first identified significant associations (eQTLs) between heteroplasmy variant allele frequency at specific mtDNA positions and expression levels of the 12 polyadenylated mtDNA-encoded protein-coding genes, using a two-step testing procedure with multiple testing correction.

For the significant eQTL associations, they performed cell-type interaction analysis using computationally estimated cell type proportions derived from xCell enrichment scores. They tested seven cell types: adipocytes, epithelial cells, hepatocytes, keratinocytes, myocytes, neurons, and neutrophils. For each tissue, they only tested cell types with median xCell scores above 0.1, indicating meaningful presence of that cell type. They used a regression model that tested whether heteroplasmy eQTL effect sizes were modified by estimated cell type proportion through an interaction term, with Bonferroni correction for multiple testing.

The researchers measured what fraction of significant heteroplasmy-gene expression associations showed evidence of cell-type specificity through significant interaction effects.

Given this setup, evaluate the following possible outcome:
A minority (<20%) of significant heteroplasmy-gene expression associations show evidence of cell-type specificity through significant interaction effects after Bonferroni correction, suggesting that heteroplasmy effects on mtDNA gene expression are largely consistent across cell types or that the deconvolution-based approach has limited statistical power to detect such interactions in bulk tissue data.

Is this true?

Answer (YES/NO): YES